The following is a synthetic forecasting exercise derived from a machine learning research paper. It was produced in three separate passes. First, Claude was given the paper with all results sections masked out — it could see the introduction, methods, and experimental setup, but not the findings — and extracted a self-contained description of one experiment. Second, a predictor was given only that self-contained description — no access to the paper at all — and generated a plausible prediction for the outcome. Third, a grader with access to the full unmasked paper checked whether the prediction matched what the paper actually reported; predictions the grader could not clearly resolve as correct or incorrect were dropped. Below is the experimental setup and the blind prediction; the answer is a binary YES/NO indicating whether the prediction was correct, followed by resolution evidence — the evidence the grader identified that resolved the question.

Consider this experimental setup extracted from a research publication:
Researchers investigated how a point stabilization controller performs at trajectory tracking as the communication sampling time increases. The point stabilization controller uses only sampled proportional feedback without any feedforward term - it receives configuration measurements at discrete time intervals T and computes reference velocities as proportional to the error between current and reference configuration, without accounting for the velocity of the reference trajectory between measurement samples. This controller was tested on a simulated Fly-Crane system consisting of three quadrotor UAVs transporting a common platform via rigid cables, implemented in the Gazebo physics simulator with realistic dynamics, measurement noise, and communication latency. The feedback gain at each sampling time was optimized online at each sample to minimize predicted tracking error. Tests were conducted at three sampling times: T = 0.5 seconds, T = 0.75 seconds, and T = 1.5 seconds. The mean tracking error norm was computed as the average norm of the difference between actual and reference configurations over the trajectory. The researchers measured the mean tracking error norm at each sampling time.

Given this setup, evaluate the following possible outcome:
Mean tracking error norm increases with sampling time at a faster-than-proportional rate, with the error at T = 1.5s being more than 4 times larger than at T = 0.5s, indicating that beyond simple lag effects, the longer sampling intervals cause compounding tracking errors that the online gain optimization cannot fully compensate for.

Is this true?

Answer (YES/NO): NO